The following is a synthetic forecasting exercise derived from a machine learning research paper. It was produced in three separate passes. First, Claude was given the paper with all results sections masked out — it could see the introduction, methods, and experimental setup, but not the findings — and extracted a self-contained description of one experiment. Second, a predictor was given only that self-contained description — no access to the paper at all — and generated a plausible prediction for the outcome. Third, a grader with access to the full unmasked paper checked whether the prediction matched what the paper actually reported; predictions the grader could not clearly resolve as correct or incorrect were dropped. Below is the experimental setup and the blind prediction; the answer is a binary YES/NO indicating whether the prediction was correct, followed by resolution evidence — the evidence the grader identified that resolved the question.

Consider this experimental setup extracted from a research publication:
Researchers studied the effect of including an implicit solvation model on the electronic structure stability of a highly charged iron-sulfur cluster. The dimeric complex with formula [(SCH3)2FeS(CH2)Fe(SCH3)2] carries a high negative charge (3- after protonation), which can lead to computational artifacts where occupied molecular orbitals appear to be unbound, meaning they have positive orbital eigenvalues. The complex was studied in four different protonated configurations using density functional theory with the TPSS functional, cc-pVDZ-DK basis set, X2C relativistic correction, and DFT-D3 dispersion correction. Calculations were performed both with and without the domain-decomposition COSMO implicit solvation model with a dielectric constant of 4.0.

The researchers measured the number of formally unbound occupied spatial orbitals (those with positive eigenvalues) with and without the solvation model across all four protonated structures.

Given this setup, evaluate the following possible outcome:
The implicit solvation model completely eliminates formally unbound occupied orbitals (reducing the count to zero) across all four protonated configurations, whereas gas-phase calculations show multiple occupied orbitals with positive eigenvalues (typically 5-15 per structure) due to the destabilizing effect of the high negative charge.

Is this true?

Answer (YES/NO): NO